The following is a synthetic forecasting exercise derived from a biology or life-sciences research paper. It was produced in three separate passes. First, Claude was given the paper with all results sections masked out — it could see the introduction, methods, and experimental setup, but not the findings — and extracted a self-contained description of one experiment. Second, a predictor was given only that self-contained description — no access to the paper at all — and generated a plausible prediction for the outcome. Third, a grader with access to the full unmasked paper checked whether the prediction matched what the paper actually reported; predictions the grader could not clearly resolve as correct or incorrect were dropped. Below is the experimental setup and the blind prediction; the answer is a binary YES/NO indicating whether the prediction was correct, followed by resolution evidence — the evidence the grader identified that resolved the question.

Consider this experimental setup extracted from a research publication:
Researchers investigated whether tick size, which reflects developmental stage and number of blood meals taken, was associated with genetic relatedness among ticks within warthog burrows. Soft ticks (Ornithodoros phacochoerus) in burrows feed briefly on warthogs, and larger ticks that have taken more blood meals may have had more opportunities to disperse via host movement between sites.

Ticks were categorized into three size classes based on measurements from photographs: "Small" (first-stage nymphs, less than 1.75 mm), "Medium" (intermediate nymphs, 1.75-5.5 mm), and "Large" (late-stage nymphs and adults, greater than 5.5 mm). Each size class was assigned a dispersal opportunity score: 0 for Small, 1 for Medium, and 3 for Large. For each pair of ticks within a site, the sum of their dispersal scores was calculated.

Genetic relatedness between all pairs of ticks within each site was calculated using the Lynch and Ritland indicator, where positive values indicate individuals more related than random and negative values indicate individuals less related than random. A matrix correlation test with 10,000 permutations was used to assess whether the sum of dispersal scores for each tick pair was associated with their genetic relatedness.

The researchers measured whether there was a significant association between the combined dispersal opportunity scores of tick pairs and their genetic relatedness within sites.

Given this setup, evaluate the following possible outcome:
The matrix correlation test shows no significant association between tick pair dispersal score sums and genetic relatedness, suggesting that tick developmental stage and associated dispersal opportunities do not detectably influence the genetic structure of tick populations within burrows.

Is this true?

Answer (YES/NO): YES